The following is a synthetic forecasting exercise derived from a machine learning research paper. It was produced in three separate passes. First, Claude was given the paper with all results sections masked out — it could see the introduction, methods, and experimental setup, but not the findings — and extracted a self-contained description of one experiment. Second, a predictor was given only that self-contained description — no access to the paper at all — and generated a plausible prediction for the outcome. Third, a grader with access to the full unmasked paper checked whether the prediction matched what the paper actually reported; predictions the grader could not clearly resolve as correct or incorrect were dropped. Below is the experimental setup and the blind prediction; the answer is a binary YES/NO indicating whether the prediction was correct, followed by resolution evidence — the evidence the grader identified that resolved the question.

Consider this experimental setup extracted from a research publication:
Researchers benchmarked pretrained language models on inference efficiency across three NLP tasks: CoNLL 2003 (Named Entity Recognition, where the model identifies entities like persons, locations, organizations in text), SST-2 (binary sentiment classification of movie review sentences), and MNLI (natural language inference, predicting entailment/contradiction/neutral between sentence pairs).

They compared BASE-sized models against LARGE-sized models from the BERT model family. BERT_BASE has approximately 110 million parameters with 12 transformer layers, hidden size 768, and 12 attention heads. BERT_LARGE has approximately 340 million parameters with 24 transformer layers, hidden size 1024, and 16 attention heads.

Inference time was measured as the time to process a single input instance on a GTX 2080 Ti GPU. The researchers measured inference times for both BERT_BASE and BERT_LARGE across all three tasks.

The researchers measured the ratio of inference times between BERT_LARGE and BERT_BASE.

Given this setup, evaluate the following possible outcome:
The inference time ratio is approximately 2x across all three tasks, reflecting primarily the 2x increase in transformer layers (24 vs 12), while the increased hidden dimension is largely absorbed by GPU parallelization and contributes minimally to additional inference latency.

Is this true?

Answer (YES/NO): NO